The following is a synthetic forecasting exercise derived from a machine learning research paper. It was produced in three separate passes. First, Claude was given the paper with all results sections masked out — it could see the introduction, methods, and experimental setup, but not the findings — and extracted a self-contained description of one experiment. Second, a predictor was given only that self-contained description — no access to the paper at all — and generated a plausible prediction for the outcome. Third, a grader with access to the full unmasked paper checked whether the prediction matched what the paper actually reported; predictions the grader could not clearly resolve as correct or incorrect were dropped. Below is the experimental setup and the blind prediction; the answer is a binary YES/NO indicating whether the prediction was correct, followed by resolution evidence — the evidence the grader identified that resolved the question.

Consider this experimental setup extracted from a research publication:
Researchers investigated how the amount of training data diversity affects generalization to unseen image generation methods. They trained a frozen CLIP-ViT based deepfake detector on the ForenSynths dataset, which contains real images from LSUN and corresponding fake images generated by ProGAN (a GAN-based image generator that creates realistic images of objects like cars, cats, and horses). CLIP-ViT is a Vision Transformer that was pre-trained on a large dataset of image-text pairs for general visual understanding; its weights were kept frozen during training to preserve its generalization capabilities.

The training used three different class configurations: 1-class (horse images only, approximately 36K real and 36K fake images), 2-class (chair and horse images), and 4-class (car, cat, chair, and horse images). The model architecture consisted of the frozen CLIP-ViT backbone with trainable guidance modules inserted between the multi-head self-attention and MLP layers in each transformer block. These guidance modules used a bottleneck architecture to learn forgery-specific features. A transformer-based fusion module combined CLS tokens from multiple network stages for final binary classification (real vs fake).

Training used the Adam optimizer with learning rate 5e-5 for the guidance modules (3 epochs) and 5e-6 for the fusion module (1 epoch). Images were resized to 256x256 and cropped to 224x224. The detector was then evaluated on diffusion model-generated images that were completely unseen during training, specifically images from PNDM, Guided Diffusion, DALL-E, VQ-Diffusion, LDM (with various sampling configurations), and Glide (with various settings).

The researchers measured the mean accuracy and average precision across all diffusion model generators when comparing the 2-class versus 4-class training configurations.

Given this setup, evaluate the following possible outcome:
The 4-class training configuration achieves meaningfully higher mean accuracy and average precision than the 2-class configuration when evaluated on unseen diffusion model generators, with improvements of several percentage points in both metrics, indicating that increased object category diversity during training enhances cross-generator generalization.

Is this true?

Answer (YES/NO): NO